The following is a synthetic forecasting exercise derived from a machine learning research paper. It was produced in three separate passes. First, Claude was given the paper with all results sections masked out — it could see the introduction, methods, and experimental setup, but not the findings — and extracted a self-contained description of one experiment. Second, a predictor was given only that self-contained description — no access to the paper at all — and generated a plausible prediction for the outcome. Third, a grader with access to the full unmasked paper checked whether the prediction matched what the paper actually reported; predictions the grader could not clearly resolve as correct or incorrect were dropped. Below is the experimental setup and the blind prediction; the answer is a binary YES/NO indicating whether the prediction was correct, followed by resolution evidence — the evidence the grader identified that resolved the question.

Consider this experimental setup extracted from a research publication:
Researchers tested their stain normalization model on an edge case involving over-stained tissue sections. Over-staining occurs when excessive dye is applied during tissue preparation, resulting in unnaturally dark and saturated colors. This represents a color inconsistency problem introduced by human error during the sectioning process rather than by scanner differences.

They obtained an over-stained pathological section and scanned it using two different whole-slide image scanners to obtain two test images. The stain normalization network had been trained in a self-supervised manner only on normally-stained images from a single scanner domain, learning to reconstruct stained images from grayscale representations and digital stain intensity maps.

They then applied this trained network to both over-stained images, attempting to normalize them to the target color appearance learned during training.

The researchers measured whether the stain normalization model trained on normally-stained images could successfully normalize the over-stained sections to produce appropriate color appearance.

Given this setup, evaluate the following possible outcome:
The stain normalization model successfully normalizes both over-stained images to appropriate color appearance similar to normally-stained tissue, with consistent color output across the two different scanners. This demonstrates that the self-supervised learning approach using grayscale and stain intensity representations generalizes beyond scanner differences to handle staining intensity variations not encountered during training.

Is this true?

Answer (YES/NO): NO